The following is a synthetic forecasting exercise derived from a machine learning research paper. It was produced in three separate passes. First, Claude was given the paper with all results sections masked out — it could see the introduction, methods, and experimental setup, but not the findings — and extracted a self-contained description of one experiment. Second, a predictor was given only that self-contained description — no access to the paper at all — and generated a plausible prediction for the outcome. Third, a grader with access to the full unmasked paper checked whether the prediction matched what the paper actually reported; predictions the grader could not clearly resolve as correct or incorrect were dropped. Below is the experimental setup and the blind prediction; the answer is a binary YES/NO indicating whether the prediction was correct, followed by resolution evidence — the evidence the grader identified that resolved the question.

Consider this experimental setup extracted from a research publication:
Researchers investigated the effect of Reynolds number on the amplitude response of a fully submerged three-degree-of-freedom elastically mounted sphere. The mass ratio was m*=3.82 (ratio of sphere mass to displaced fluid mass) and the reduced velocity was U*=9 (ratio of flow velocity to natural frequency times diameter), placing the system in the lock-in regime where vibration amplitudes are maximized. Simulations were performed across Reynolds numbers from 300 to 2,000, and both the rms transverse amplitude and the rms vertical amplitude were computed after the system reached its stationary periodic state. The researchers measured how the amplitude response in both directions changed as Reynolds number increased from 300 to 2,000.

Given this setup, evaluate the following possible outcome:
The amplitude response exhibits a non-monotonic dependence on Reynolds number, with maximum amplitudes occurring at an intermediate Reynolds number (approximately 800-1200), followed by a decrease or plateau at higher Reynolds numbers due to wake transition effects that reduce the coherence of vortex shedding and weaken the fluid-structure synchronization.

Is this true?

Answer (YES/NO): NO